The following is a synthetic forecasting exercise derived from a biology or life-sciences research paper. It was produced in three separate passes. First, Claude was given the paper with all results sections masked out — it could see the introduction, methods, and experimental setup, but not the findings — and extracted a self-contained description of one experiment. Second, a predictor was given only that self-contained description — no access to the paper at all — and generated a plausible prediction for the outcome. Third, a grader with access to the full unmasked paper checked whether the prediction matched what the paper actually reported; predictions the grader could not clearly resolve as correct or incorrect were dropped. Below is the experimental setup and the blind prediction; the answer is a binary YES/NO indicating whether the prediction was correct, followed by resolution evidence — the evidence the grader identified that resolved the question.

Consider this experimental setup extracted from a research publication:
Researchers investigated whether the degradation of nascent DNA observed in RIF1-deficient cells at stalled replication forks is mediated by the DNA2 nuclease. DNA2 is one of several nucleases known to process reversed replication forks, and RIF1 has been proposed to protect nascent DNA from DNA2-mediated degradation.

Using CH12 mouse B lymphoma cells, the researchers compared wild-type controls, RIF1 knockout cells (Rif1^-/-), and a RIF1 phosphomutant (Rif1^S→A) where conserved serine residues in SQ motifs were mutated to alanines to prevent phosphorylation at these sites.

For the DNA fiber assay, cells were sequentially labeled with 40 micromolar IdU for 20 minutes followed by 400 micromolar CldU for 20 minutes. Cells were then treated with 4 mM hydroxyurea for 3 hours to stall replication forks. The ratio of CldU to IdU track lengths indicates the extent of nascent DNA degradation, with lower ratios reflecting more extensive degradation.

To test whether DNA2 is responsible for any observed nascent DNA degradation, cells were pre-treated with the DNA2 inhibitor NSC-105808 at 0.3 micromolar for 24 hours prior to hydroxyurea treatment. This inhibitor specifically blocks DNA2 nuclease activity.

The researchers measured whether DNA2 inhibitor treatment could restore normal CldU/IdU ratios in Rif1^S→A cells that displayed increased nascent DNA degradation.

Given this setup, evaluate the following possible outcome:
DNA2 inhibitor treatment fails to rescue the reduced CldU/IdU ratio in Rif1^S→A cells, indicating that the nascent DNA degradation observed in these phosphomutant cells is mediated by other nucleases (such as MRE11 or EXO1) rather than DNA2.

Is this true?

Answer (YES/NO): NO